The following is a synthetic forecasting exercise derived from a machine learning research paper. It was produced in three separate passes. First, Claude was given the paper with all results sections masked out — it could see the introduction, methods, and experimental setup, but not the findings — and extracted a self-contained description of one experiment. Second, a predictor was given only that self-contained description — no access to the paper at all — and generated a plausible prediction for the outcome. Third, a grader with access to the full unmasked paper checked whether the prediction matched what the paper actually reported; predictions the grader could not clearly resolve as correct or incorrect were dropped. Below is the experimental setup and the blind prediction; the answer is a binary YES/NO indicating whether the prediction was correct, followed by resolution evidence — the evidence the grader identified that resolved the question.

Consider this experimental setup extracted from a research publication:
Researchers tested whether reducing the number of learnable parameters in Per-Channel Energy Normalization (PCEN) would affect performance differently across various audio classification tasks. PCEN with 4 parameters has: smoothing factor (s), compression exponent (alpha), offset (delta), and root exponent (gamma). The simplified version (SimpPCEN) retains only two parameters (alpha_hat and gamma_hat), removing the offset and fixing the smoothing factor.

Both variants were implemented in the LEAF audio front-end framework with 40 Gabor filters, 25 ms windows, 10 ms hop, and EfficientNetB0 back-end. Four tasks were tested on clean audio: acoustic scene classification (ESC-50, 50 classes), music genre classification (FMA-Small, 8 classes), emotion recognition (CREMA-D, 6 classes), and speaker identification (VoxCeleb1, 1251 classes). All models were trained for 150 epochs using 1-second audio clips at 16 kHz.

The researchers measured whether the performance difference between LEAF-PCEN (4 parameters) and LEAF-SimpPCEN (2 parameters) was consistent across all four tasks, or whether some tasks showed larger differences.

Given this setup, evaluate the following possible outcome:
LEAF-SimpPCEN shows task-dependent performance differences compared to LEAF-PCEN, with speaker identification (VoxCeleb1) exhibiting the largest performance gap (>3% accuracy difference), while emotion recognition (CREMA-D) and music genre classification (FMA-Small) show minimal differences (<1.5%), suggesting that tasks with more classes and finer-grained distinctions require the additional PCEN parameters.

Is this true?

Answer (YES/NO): NO